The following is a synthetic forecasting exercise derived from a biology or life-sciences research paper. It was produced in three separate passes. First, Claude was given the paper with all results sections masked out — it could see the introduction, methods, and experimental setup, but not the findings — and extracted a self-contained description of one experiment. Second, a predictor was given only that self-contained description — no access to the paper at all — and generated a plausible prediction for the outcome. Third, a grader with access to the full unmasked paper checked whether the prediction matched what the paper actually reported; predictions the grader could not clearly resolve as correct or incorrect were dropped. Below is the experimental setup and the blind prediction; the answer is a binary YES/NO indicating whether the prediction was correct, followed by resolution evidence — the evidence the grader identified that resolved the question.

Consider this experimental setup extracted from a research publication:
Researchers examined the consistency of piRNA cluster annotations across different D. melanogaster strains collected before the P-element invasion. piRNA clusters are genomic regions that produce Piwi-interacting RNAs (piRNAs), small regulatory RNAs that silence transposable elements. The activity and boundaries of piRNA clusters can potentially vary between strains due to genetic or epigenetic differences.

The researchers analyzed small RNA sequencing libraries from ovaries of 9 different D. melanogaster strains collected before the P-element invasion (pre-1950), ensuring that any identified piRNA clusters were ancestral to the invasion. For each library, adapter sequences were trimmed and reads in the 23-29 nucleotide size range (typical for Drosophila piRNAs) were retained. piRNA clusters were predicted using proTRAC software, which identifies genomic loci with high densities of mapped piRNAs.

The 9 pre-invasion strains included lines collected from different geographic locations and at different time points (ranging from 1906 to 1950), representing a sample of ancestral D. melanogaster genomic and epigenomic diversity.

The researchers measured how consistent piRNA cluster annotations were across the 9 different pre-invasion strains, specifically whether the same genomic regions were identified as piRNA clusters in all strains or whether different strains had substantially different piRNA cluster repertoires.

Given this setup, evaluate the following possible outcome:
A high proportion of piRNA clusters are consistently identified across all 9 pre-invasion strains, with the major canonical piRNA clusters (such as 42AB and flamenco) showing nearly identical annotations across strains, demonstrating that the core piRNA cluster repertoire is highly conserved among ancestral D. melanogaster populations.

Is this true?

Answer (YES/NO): NO